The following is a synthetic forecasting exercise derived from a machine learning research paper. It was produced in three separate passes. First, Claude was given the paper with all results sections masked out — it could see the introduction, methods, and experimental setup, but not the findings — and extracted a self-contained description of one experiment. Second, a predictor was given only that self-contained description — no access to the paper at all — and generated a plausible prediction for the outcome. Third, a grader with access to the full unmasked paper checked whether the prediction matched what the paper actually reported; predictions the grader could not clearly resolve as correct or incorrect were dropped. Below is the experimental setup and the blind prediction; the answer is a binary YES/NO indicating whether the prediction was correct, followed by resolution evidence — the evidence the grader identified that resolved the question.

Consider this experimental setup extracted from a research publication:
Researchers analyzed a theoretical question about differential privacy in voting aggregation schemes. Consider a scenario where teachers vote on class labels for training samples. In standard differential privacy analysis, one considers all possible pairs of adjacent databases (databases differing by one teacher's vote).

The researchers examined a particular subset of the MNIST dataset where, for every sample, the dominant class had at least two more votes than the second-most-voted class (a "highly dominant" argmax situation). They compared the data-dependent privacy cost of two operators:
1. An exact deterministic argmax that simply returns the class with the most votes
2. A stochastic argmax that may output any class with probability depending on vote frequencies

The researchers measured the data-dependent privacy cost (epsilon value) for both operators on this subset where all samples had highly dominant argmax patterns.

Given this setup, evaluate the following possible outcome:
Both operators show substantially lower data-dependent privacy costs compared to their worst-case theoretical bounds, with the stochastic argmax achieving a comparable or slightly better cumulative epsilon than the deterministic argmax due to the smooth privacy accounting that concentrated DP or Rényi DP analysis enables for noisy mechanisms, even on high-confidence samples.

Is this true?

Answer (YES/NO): NO